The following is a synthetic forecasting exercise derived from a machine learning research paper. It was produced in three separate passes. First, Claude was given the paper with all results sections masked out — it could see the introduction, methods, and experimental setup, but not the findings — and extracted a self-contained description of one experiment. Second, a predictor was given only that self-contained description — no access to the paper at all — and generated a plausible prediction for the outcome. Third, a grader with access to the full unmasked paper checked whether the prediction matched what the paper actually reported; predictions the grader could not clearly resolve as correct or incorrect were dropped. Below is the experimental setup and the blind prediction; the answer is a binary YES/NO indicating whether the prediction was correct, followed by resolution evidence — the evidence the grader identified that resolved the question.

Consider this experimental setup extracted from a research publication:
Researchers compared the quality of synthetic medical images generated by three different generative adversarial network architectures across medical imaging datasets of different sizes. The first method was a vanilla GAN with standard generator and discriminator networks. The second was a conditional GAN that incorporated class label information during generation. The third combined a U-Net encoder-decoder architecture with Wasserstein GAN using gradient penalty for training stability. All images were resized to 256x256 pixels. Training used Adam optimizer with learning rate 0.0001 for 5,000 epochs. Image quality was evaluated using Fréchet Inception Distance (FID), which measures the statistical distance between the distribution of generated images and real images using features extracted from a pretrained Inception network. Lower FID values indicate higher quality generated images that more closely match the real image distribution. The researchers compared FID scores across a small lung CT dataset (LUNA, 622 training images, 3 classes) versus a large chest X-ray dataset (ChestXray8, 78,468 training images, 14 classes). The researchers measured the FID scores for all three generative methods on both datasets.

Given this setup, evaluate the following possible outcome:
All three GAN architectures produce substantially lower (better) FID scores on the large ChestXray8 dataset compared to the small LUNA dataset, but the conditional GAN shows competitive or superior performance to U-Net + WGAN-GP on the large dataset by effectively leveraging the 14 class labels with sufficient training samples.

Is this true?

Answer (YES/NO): NO